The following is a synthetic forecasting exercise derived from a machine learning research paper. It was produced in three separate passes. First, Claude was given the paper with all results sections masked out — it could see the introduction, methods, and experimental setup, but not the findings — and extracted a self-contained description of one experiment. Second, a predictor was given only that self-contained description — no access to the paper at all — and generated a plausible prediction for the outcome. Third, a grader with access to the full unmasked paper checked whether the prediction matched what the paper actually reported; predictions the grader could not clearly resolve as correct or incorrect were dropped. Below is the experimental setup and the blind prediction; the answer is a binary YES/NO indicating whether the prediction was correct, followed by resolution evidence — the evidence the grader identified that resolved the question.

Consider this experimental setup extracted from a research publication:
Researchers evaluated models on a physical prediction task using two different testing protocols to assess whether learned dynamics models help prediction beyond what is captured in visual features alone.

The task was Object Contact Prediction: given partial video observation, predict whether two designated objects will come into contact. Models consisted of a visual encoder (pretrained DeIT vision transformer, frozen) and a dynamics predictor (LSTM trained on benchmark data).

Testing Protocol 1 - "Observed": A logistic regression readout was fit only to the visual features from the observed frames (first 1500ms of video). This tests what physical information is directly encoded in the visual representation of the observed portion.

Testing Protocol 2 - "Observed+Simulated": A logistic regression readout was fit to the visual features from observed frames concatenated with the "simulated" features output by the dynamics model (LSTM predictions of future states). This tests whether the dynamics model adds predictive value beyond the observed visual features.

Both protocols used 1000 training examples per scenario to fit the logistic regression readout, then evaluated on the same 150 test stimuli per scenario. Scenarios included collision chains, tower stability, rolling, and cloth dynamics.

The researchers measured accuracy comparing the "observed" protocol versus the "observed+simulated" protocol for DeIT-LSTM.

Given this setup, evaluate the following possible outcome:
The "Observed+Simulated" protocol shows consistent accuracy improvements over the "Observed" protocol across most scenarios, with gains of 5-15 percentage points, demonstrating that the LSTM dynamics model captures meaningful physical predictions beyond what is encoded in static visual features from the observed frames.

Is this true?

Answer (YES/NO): NO